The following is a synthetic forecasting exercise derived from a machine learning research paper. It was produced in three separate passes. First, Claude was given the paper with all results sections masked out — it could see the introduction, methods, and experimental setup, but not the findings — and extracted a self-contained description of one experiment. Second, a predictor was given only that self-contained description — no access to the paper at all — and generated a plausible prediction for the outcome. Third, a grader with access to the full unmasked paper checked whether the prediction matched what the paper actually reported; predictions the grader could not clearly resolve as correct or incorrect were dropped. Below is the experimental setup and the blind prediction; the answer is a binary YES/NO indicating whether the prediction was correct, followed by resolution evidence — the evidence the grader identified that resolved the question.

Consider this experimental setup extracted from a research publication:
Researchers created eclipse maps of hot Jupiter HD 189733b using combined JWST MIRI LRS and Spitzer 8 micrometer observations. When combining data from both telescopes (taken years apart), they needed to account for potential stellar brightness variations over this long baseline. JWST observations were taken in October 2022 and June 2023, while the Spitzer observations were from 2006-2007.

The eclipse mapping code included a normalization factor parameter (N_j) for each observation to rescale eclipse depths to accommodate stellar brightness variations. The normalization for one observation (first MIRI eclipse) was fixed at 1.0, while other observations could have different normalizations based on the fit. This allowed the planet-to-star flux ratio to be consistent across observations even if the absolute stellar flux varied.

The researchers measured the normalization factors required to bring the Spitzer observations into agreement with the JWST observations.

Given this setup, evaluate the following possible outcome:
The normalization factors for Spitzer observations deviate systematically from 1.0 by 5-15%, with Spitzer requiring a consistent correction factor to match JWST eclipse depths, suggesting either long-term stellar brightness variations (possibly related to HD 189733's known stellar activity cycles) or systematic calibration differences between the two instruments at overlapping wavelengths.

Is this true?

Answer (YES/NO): YES